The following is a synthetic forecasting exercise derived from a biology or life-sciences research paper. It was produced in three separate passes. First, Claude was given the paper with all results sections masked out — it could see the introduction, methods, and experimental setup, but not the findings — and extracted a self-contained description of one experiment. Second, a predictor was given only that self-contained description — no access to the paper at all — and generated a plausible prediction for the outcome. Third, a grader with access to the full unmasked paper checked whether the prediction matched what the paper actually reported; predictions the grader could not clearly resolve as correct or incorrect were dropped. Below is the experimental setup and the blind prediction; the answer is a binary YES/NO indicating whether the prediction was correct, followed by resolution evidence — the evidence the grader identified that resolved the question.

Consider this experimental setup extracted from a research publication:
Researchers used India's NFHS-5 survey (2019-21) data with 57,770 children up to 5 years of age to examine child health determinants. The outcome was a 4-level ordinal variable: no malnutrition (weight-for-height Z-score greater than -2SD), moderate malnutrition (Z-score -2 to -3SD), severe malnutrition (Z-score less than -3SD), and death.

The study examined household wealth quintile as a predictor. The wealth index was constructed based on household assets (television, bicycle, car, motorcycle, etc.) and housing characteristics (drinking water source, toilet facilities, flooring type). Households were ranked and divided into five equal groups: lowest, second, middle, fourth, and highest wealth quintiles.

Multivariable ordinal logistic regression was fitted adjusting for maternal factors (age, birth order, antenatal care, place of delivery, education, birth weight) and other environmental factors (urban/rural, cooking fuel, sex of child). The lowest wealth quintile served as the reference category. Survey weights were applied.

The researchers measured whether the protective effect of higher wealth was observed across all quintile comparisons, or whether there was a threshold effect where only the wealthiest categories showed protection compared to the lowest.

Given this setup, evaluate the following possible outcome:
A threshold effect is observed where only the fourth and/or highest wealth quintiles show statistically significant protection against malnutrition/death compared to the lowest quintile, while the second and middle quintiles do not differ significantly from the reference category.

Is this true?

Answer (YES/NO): NO